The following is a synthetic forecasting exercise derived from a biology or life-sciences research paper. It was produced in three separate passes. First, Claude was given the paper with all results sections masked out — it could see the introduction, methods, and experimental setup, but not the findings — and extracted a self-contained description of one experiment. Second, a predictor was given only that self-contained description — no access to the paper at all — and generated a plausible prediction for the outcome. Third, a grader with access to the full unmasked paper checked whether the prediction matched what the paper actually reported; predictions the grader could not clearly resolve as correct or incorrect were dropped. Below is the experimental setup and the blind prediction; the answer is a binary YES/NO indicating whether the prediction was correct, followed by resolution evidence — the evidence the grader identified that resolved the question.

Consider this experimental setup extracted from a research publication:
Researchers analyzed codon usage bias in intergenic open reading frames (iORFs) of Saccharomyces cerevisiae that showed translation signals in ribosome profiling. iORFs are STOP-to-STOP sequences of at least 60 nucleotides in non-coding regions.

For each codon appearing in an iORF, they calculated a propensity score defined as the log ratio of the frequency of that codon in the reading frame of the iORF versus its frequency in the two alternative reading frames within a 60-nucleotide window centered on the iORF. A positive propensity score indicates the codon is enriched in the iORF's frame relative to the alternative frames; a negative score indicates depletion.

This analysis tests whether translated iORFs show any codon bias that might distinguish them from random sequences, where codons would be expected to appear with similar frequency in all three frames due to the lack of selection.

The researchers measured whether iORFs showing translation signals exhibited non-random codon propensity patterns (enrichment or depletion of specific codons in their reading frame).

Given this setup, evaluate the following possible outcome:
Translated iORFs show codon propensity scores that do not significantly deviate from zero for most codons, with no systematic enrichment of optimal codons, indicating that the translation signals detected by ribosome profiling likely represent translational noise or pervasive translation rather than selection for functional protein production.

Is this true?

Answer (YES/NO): YES